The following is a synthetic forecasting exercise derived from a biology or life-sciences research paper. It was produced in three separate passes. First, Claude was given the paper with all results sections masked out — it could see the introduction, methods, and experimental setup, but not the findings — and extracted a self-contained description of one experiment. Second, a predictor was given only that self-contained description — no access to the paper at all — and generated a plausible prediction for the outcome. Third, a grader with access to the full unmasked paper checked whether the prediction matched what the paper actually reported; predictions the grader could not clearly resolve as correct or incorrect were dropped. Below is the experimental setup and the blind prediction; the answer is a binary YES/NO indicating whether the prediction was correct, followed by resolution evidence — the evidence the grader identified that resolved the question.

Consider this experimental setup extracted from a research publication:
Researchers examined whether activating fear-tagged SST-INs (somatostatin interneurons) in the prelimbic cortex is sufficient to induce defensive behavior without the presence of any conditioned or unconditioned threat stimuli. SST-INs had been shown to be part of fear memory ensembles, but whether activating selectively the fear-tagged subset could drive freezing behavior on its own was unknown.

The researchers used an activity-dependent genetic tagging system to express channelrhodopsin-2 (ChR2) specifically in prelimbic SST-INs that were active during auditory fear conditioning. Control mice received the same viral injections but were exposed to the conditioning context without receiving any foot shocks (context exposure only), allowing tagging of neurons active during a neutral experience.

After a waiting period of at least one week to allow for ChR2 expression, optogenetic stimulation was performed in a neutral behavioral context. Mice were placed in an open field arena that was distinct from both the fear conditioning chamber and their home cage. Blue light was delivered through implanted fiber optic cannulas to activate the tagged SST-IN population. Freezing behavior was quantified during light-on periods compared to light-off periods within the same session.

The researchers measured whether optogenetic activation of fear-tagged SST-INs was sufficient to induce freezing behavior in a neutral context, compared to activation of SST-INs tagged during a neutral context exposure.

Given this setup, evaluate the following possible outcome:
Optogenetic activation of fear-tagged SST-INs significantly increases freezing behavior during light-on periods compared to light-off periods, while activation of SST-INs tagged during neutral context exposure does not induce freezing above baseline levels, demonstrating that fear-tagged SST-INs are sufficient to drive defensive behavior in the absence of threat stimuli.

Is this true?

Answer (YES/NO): YES